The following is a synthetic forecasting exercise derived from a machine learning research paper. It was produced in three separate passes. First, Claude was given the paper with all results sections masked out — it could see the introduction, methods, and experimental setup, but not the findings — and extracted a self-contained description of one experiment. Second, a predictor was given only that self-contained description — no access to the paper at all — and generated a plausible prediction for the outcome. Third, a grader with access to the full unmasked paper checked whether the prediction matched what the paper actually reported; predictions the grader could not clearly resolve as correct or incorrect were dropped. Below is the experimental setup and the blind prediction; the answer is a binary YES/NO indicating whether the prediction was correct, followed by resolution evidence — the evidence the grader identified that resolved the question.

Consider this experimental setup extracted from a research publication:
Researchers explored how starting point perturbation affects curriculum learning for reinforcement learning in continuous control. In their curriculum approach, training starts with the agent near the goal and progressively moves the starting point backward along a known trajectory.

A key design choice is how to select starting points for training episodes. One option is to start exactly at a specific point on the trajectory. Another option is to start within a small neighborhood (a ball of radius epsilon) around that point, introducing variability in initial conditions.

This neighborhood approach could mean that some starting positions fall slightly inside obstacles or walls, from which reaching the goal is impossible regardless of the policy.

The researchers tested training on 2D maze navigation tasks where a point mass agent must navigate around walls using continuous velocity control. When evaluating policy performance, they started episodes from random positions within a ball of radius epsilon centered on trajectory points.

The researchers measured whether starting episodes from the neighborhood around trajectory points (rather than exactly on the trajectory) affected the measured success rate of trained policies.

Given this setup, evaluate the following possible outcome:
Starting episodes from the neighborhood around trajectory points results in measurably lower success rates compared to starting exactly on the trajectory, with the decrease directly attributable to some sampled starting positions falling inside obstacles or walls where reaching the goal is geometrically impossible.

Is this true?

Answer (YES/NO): YES